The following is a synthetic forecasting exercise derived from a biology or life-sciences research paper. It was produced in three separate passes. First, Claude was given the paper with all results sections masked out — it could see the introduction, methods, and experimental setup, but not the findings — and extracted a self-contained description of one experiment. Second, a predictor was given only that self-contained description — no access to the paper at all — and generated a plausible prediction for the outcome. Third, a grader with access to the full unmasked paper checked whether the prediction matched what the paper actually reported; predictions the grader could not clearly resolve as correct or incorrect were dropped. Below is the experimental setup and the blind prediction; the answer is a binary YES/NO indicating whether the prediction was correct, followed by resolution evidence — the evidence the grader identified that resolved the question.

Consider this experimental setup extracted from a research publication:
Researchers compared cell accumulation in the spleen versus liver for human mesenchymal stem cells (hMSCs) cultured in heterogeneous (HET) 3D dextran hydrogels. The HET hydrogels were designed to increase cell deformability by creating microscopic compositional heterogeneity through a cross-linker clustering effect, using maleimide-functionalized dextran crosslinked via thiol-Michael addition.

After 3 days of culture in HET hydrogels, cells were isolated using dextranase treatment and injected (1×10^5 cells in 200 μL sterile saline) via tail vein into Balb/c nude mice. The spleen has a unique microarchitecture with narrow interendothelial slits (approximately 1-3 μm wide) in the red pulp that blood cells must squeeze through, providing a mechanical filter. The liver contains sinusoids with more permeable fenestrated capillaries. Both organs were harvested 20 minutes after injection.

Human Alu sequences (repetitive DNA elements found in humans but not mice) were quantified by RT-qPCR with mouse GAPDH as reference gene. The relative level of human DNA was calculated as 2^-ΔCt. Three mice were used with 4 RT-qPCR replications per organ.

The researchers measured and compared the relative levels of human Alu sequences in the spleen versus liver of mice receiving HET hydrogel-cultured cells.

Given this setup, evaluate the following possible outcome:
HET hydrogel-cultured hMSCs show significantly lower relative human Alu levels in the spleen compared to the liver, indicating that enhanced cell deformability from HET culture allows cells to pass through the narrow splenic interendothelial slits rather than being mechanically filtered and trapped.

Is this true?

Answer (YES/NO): YES